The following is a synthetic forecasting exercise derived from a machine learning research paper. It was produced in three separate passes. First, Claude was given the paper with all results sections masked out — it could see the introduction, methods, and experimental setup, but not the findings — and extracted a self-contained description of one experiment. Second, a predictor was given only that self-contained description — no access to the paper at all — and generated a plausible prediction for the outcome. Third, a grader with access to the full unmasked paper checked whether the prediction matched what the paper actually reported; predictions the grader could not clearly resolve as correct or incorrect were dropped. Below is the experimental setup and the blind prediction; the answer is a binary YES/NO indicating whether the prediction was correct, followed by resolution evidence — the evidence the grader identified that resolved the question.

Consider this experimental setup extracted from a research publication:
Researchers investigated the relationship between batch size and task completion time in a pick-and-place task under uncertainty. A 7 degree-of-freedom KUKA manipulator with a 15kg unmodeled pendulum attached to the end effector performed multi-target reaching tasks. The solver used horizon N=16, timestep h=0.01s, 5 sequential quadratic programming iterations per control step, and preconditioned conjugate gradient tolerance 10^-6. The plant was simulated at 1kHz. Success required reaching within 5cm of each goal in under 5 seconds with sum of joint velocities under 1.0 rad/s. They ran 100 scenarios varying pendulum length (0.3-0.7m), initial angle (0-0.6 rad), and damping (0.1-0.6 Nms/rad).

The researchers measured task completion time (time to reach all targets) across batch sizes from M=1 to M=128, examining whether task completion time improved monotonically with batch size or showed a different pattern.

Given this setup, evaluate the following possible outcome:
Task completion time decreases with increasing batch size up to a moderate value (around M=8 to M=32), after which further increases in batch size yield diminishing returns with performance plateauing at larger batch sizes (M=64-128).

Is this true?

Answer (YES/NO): NO